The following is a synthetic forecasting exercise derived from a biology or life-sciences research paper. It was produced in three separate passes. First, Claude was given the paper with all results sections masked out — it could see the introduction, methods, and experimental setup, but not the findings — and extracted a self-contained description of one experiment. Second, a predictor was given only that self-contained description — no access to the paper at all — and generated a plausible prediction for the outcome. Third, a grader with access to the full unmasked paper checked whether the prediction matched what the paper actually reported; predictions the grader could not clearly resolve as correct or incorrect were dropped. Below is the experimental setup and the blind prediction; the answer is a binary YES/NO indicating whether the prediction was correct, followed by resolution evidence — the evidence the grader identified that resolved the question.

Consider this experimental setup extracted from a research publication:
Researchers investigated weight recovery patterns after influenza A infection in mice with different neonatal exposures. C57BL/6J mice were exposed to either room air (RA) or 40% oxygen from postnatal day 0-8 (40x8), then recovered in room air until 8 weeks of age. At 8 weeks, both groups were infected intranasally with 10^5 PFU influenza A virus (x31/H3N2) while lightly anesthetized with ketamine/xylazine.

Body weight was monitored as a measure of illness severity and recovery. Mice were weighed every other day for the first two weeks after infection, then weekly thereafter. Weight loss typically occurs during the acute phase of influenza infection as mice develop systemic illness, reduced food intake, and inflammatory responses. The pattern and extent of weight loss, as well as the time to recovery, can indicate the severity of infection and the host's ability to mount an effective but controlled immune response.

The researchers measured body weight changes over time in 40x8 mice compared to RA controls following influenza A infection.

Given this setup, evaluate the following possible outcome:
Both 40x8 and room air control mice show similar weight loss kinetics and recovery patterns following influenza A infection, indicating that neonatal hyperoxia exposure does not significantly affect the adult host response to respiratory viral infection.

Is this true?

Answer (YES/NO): NO